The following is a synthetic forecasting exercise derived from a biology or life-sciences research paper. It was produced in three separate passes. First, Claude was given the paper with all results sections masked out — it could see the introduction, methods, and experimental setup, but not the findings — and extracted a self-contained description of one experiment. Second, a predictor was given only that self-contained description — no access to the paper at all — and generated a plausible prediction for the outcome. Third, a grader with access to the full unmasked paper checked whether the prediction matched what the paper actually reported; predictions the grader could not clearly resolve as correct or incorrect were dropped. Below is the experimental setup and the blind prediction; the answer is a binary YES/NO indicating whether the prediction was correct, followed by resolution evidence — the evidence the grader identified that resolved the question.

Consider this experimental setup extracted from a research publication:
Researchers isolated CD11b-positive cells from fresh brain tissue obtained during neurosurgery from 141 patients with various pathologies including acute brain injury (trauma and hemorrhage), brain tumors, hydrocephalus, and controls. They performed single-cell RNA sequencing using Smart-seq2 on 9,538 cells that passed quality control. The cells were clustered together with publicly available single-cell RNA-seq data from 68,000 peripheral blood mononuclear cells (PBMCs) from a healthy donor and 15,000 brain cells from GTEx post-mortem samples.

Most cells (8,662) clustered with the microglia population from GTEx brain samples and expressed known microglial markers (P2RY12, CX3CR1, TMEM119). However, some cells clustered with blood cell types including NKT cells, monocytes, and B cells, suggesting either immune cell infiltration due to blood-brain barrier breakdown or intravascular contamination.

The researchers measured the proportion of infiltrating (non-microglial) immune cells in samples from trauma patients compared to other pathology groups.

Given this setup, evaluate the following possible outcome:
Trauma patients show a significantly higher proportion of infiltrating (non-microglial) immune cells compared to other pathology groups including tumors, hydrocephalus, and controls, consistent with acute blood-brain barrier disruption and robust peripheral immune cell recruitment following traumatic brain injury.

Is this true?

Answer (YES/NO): YES